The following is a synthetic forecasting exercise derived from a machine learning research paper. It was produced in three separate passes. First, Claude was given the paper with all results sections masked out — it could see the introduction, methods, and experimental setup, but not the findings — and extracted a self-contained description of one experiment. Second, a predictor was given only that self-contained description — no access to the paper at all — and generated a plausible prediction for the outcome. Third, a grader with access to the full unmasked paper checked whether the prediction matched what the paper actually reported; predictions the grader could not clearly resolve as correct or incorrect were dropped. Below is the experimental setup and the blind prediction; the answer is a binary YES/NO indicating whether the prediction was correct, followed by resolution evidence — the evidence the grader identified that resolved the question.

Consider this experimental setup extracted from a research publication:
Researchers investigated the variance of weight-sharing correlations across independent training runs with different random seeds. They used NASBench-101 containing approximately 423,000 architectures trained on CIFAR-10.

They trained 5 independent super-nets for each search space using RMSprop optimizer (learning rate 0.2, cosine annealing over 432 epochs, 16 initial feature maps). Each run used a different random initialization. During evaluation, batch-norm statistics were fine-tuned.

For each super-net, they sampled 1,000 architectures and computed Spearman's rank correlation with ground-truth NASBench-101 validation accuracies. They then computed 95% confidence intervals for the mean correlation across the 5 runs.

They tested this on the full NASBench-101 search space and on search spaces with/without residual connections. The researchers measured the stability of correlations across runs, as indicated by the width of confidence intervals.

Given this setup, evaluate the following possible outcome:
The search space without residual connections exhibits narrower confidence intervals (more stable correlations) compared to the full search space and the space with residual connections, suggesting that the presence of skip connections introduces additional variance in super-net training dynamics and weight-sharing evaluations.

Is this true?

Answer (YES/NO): NO